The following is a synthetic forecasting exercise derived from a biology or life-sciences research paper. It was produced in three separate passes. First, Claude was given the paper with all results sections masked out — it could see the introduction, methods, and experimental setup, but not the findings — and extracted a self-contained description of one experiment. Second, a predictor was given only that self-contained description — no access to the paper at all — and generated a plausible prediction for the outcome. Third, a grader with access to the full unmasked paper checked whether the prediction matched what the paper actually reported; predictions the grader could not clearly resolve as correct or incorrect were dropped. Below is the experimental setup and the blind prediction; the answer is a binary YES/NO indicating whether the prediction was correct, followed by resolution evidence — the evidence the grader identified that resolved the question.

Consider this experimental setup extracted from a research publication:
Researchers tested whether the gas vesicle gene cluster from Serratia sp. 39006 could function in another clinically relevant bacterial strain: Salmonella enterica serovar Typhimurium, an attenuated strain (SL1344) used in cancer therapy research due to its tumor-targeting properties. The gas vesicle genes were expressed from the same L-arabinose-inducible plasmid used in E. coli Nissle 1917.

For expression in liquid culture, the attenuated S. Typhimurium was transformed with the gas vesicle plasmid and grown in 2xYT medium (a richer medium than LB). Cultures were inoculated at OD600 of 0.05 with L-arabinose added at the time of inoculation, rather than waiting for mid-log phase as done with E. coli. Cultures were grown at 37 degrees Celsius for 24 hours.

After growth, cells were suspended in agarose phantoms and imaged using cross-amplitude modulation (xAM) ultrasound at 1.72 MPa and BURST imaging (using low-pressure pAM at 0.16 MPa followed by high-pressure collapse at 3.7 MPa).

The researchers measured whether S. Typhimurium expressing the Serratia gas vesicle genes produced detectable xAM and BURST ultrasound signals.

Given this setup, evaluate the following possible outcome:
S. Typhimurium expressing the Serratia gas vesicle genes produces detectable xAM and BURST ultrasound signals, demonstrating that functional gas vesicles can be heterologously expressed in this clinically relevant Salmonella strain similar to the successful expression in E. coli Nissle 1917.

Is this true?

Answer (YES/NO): YES